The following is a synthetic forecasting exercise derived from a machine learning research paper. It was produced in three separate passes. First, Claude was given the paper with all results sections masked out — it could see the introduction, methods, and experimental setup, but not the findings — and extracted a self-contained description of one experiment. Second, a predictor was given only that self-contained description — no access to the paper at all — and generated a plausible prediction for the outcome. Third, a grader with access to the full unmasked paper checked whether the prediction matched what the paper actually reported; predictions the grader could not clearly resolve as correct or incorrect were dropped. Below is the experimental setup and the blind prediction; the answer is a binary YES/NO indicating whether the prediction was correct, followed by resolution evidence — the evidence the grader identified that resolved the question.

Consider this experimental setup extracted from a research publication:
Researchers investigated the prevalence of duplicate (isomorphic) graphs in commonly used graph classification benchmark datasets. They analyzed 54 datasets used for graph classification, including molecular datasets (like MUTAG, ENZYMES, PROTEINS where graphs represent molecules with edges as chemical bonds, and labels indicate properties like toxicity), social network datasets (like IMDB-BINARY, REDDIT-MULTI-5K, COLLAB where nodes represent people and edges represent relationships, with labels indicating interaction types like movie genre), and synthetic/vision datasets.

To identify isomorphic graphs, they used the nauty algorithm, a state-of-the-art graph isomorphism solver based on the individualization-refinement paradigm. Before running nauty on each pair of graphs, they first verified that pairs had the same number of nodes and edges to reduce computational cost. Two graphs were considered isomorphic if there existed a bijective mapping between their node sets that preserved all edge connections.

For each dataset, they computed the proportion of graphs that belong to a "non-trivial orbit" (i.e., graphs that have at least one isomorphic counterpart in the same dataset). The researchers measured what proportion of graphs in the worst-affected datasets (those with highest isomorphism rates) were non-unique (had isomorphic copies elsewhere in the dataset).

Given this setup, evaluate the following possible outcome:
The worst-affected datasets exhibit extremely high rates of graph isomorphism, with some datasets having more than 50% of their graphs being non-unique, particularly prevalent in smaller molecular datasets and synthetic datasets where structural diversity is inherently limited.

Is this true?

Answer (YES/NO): NO